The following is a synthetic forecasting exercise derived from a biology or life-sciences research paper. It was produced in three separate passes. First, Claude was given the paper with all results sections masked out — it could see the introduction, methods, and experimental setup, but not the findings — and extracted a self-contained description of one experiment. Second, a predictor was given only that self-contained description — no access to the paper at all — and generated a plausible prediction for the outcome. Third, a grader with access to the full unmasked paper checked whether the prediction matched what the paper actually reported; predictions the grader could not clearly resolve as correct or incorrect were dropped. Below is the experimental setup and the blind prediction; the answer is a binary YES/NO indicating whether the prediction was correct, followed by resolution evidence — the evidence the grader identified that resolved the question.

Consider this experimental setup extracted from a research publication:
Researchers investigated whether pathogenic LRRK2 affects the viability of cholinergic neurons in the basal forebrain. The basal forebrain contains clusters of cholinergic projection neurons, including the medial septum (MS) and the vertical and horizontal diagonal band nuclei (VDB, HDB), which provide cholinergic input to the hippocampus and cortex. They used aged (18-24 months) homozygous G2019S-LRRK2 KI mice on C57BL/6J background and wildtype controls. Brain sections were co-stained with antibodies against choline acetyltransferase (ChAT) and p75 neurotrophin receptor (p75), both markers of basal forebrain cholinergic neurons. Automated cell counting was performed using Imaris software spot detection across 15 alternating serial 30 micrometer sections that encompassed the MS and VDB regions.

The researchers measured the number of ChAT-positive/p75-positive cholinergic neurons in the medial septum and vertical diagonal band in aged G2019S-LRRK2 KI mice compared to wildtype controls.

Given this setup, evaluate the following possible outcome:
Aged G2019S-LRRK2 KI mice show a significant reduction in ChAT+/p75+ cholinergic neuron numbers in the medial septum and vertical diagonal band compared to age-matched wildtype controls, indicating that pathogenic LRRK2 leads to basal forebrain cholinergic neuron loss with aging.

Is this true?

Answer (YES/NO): NO